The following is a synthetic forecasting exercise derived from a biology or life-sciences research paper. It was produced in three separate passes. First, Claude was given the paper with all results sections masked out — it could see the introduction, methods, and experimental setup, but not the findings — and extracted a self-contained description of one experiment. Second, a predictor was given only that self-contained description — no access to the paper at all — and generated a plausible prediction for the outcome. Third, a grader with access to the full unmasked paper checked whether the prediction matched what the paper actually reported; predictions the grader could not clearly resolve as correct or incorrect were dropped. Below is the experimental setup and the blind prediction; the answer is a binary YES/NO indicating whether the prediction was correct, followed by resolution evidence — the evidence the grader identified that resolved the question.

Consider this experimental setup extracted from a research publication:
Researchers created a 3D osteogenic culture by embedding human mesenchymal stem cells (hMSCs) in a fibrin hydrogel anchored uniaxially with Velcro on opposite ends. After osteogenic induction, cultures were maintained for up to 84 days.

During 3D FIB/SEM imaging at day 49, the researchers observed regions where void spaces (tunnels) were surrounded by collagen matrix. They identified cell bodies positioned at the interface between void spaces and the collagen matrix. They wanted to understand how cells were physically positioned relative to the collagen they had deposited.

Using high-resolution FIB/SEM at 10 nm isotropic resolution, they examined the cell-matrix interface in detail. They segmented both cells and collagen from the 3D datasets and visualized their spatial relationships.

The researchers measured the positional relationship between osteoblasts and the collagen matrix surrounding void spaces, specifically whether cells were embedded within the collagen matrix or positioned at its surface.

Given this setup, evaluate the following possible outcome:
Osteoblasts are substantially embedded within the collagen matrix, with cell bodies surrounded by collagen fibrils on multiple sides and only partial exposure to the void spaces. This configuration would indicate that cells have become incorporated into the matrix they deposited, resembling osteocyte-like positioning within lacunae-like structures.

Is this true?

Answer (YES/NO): YES